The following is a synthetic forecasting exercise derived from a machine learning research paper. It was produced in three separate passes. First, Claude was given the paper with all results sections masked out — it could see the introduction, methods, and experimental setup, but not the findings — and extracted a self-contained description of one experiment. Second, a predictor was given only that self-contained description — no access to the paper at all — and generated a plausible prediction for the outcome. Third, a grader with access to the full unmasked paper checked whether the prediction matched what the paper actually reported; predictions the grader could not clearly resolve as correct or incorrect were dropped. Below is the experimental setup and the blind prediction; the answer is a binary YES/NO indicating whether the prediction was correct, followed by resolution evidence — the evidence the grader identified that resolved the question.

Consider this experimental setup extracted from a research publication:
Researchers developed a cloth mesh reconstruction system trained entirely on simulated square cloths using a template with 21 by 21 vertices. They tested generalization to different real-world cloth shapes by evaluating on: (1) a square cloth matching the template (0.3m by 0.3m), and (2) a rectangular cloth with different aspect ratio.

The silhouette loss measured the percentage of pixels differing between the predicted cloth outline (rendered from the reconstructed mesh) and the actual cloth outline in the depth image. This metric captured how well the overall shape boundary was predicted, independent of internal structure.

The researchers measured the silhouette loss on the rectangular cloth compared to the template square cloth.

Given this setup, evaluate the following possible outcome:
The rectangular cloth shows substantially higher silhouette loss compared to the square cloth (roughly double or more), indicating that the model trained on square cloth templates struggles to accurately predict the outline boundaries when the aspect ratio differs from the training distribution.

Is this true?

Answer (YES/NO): NO